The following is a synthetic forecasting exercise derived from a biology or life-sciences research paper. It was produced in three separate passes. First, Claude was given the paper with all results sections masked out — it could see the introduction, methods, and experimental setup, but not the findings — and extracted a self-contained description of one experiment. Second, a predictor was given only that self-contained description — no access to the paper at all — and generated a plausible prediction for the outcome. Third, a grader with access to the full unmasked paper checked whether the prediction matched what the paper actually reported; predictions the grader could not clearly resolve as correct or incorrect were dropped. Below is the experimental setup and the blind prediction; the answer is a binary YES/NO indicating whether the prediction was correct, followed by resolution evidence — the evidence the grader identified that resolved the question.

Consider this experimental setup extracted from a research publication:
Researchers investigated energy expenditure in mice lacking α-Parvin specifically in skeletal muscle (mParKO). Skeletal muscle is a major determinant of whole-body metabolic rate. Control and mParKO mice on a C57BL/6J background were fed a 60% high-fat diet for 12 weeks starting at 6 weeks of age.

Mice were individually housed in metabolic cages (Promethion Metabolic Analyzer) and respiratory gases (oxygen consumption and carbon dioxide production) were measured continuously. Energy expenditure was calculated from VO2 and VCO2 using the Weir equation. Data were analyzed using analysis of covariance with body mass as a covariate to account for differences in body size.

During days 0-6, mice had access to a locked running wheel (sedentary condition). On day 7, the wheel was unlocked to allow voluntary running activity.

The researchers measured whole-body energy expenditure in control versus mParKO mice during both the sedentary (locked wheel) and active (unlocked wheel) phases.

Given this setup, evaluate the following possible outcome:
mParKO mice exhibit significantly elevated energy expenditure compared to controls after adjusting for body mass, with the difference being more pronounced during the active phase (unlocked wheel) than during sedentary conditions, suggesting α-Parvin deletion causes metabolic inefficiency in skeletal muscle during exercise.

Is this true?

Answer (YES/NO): NO